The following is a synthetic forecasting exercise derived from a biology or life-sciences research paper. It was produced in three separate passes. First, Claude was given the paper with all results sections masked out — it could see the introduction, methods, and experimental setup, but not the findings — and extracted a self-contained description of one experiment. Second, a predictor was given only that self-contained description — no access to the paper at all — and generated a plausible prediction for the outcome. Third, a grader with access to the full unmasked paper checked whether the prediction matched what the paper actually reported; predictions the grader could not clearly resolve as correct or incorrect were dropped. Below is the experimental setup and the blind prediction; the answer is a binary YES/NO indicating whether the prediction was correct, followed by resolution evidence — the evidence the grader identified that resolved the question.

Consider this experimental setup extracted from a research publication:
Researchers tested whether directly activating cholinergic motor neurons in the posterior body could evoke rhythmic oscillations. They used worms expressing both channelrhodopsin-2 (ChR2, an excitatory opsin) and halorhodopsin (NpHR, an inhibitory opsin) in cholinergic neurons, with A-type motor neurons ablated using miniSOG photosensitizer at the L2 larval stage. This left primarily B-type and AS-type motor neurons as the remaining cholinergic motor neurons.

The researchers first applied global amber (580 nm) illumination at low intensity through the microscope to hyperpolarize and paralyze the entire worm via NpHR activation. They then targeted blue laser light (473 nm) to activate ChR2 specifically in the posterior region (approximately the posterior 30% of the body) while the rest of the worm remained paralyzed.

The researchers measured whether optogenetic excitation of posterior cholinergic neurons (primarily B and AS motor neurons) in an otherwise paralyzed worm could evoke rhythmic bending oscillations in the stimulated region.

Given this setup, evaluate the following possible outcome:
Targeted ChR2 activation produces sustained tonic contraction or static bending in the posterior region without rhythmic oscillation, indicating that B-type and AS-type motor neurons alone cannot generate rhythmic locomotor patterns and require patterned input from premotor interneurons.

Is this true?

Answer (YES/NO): NO